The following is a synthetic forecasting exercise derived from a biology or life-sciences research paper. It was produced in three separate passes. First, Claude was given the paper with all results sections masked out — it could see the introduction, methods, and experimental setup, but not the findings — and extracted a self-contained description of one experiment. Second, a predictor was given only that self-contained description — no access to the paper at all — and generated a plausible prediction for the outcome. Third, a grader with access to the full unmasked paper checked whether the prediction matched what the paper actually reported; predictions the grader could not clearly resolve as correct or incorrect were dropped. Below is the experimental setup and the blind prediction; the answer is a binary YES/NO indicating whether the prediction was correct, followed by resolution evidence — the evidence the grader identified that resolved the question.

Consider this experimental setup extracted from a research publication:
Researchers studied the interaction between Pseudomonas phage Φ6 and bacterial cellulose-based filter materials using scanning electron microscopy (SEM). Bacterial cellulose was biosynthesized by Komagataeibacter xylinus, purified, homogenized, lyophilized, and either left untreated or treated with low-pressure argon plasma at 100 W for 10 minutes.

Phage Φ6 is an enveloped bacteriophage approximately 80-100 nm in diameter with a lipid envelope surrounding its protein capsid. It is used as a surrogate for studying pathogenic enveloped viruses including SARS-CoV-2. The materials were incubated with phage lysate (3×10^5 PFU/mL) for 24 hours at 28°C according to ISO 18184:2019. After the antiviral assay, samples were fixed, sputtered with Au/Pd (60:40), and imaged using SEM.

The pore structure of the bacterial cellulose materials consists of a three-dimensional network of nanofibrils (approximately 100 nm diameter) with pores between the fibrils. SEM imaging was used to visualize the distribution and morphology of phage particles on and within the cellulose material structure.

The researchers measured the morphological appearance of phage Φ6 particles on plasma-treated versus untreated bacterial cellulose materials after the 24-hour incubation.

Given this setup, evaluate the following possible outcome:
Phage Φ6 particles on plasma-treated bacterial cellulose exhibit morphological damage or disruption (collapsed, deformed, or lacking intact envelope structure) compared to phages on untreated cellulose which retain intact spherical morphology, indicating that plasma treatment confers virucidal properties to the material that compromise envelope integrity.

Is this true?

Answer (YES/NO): NO